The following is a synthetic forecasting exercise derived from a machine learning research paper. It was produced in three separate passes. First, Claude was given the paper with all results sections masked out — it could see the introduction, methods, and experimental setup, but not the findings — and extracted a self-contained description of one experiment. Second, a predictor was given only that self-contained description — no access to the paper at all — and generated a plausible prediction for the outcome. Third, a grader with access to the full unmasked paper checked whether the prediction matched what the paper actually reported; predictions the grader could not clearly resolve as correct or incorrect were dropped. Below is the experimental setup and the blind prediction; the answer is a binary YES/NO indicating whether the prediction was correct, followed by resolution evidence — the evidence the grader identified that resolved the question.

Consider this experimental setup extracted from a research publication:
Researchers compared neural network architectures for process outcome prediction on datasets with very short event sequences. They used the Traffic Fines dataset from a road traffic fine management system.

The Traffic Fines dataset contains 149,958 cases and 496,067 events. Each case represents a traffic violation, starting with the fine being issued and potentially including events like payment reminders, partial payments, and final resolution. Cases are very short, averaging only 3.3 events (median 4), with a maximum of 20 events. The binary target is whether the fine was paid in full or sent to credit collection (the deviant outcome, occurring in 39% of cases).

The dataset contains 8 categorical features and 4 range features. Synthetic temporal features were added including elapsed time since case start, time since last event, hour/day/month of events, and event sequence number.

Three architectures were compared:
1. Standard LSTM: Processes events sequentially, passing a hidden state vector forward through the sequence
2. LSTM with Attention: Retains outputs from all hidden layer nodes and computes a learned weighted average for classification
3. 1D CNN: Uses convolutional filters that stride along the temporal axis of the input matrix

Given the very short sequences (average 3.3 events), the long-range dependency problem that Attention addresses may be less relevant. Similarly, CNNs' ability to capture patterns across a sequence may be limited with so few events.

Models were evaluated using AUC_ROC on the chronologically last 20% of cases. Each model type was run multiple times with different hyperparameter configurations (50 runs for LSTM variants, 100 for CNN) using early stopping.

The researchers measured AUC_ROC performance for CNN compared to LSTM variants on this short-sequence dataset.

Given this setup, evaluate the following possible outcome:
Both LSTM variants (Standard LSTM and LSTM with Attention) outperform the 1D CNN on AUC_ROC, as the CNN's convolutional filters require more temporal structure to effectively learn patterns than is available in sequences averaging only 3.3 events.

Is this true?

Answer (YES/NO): NO